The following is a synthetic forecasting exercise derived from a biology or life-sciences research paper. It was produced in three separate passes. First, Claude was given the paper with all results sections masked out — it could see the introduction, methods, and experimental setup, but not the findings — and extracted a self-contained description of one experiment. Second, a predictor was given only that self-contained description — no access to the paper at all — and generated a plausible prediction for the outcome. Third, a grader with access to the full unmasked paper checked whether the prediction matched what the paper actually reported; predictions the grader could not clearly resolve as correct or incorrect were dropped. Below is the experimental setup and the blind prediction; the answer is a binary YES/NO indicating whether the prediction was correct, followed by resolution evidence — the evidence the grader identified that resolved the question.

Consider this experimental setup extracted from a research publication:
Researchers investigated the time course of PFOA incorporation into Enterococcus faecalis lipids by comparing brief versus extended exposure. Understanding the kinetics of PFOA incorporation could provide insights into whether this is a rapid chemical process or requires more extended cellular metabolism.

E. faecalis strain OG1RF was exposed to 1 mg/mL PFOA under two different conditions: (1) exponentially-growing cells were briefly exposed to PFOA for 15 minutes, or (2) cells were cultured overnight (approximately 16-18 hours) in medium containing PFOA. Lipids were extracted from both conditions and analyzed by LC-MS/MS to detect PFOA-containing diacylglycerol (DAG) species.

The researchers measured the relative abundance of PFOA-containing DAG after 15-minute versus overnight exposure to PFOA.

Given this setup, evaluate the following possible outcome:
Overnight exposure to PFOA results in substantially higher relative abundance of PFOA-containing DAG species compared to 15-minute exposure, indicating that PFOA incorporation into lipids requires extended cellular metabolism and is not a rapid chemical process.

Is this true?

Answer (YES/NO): YES